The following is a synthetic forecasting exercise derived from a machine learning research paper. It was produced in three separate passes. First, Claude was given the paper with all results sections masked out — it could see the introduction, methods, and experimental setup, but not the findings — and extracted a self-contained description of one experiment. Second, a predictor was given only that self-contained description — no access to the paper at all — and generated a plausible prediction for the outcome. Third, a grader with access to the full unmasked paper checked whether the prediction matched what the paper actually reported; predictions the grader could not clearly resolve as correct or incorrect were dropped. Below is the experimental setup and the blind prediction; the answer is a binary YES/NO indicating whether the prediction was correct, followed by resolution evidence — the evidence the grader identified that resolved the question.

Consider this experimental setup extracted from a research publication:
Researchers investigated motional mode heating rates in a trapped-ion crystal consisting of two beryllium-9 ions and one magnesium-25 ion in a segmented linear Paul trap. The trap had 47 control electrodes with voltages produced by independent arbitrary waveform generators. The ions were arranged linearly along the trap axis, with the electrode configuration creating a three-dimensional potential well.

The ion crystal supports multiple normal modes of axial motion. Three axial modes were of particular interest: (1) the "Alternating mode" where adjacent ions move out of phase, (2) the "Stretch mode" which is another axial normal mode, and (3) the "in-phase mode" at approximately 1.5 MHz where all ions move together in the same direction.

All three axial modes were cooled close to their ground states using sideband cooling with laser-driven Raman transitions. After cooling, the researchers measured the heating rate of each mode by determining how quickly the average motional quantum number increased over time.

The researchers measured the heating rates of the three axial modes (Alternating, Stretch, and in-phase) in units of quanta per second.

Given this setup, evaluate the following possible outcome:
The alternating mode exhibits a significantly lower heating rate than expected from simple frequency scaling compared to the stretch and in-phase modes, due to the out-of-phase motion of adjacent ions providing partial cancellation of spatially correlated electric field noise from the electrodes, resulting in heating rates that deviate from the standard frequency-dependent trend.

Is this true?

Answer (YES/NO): NO